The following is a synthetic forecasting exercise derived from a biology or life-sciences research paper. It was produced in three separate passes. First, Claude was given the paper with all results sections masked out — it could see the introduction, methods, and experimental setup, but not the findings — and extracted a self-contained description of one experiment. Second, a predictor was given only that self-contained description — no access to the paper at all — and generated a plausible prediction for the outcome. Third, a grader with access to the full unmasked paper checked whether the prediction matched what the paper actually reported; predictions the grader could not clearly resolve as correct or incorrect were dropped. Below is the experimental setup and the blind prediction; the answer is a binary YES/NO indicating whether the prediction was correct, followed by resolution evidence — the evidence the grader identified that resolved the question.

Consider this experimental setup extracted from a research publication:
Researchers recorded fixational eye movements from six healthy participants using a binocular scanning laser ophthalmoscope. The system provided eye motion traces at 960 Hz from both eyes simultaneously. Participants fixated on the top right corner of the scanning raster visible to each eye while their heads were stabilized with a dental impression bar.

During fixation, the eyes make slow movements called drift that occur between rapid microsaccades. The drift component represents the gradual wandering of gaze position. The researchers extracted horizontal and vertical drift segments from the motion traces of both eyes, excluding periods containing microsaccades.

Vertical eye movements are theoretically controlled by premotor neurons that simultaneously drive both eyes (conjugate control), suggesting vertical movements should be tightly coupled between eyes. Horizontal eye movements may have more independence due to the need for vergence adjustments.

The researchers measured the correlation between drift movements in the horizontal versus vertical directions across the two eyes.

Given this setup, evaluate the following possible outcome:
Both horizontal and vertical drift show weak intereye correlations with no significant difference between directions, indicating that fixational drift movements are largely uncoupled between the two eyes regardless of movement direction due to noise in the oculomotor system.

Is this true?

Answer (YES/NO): NO